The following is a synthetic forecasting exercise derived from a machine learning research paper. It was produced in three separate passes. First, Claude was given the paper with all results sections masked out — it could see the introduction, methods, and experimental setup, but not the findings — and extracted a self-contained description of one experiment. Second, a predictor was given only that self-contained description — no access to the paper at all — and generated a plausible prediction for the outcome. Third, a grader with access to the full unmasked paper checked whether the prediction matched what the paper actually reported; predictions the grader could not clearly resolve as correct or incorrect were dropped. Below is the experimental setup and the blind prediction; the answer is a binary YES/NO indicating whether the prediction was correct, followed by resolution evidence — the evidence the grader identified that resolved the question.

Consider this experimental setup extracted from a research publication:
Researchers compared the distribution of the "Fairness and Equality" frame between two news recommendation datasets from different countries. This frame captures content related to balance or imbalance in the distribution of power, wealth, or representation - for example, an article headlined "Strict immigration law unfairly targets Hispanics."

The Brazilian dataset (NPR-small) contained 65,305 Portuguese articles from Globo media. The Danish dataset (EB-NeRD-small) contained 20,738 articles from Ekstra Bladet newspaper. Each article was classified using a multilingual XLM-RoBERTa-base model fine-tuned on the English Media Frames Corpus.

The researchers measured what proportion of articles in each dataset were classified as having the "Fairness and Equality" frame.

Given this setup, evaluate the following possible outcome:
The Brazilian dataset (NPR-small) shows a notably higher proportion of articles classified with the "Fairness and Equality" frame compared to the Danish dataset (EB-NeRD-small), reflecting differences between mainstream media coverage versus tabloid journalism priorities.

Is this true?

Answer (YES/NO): NO